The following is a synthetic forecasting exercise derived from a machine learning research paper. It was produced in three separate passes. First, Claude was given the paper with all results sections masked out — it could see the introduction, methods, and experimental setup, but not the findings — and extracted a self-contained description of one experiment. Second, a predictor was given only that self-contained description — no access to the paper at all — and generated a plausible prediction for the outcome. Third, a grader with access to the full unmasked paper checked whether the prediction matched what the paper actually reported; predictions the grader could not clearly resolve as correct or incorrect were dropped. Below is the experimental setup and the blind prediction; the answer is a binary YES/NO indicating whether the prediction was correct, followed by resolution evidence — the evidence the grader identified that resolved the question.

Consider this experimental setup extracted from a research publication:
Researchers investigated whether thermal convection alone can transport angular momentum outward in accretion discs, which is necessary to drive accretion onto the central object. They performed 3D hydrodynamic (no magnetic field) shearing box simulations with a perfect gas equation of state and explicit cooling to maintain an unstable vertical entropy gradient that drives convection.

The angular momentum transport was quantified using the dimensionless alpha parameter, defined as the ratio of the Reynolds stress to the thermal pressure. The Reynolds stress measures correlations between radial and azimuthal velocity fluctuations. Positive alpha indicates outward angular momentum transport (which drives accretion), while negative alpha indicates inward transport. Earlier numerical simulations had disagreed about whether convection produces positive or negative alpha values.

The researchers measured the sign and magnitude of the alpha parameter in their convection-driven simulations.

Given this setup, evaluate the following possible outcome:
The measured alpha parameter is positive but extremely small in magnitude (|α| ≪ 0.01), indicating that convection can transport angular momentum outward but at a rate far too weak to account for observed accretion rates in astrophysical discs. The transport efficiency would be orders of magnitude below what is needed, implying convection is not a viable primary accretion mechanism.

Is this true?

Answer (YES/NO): YES